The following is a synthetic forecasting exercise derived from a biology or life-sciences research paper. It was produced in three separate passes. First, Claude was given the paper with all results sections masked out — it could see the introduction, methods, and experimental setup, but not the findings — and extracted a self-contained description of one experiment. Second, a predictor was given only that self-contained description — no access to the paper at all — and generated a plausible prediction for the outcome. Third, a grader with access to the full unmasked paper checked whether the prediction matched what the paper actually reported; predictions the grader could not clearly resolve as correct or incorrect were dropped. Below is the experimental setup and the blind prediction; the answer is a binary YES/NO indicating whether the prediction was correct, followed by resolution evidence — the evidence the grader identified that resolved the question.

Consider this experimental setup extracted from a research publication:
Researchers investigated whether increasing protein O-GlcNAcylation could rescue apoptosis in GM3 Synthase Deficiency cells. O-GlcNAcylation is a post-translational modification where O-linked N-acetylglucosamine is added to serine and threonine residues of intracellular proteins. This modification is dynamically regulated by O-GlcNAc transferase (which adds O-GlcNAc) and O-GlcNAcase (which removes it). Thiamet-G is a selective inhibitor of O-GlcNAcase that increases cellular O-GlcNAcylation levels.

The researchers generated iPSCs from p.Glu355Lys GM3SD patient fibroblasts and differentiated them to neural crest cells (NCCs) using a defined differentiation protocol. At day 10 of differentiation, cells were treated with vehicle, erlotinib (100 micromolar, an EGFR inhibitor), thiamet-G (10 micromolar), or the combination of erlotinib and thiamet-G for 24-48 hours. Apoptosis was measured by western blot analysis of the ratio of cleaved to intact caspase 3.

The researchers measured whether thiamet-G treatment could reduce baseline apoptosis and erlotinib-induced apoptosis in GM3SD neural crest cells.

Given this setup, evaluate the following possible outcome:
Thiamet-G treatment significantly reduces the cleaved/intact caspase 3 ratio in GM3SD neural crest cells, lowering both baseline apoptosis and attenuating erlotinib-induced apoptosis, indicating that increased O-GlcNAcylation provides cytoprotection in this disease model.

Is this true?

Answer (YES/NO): YES